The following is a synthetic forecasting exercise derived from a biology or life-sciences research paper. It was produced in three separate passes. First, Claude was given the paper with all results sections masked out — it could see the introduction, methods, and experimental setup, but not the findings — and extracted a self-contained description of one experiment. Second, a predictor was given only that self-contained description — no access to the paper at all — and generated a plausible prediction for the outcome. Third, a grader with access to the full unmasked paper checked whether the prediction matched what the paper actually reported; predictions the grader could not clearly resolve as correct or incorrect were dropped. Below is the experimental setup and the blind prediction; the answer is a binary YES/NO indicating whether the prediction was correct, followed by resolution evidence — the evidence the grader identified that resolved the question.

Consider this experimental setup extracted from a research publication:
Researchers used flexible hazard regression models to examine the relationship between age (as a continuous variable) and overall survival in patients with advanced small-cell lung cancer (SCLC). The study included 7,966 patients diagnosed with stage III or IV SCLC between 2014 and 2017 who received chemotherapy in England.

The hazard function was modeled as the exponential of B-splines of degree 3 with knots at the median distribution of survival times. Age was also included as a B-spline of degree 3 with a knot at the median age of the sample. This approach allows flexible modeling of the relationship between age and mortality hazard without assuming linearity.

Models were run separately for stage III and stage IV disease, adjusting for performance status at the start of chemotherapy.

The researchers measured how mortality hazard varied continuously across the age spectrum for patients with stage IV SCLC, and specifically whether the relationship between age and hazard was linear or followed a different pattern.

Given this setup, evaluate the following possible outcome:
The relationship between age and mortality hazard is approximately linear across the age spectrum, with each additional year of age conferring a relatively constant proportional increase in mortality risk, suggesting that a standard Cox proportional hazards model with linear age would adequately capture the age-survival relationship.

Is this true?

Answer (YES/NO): NO